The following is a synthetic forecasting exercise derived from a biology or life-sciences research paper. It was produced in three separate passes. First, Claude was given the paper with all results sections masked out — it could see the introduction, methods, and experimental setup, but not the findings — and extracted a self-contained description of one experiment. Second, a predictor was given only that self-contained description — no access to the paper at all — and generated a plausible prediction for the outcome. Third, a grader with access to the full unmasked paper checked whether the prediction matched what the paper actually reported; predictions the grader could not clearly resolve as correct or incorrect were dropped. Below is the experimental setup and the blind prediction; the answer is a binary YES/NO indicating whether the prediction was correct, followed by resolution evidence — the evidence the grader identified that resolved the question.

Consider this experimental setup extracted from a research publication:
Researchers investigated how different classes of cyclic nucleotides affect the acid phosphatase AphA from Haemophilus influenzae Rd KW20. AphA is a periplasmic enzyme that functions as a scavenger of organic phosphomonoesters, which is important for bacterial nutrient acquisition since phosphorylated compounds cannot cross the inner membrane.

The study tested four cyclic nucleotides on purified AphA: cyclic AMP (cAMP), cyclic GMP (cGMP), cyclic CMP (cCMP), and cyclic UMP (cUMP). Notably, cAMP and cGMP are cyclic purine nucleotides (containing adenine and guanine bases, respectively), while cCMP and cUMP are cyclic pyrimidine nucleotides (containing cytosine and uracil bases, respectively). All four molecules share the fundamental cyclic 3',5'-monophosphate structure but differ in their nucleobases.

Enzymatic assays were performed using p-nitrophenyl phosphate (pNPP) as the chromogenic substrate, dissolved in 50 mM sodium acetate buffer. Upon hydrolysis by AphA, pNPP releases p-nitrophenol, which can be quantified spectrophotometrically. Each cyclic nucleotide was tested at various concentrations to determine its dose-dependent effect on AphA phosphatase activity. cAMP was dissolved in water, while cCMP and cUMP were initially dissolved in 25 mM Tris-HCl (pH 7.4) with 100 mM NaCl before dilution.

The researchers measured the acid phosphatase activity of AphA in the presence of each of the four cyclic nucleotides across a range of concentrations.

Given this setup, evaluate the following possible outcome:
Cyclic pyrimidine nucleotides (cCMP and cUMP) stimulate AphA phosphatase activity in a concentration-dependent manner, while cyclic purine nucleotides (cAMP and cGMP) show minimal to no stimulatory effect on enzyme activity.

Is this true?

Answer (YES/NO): NO